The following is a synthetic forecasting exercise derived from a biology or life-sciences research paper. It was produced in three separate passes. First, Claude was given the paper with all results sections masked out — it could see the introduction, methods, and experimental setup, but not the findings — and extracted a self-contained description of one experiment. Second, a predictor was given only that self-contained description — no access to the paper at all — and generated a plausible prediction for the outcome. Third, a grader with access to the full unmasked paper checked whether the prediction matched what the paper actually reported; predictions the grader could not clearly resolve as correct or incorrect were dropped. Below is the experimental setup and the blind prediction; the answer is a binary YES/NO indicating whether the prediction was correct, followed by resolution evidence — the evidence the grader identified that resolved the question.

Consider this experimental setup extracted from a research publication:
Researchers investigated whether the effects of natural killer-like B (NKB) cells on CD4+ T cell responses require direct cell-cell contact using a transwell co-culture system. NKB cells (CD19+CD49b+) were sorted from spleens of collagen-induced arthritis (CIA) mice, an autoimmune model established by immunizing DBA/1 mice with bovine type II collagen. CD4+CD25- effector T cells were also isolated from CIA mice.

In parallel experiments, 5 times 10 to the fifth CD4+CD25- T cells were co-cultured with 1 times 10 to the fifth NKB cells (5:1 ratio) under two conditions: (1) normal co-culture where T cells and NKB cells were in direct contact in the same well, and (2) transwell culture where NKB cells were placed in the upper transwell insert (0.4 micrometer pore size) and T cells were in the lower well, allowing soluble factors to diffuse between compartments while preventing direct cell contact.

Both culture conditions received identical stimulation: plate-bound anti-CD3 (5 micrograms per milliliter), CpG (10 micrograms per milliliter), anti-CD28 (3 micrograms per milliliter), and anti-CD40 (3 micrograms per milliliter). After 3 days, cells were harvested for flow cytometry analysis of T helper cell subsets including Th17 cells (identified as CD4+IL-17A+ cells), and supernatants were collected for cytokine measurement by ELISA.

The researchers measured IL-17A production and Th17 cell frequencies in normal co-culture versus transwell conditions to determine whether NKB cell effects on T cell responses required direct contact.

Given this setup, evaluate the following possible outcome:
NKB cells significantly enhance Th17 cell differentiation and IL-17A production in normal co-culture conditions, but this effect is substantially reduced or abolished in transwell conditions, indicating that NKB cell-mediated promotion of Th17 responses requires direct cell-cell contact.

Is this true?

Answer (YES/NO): YES